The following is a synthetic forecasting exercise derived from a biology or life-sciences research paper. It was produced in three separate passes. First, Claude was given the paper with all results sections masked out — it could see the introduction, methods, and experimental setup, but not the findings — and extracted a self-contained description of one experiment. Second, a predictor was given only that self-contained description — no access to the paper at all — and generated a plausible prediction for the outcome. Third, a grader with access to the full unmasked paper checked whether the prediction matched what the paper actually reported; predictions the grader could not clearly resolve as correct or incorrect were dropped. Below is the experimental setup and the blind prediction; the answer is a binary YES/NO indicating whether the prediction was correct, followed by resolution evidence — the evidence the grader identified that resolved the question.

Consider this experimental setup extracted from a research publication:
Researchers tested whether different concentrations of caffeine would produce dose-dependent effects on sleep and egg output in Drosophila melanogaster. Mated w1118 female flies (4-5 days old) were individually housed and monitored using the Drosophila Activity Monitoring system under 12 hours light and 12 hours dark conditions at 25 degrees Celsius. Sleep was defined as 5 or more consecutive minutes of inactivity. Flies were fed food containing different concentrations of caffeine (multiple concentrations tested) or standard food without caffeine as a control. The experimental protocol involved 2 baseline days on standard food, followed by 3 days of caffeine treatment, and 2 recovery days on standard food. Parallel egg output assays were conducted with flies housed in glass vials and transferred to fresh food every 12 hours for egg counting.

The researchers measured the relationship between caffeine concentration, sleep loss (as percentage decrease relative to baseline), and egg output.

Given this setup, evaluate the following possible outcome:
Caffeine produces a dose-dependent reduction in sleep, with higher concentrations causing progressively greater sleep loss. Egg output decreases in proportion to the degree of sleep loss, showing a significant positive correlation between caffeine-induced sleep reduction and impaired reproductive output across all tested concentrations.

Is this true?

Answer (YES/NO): NO